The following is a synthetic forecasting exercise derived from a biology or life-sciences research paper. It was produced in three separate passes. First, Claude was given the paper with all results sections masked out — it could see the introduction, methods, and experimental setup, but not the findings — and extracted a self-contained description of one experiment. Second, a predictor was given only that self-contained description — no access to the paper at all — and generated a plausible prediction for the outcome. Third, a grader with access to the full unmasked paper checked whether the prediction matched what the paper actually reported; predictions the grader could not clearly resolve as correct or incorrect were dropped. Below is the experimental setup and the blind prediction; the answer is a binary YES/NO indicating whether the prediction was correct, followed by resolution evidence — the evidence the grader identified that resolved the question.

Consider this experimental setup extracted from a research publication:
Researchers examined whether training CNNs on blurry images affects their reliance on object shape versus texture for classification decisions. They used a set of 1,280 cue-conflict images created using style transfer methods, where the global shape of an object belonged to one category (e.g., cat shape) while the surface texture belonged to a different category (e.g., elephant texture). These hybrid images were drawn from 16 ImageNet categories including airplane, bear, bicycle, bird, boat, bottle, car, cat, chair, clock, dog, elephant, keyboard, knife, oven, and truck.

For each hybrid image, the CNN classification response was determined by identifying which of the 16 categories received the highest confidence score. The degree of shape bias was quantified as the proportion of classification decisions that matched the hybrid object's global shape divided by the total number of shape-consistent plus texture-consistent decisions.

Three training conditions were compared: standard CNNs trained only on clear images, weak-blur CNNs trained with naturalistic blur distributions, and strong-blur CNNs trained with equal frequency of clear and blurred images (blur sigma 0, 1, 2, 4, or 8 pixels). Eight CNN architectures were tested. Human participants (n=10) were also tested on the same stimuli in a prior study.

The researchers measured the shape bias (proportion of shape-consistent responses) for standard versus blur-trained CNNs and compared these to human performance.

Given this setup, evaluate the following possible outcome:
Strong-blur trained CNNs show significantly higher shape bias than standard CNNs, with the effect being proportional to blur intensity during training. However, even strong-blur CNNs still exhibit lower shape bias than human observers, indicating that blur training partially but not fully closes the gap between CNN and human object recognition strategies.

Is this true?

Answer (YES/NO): YES